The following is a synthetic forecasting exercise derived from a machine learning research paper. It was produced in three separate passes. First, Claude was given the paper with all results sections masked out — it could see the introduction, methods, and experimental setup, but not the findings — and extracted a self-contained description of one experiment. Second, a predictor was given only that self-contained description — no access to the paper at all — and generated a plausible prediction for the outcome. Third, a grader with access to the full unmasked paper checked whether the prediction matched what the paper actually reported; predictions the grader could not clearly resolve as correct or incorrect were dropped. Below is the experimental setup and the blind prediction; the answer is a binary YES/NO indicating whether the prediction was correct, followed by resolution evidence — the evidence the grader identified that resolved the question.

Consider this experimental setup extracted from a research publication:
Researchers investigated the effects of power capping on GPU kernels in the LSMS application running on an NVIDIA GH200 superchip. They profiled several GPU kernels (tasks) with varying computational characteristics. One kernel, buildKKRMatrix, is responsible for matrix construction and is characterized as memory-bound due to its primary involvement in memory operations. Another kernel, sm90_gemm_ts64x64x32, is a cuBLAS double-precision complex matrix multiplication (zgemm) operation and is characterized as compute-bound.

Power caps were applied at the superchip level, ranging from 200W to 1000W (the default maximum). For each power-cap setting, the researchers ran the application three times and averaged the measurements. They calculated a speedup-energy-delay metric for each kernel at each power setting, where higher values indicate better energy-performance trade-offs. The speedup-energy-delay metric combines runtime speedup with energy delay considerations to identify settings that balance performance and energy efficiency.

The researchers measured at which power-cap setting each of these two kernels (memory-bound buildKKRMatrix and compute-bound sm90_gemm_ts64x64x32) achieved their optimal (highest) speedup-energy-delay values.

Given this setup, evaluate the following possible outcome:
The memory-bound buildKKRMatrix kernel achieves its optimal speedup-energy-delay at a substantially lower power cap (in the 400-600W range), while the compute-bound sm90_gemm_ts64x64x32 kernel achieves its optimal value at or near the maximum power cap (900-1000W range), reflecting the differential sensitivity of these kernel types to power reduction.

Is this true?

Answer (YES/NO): NO